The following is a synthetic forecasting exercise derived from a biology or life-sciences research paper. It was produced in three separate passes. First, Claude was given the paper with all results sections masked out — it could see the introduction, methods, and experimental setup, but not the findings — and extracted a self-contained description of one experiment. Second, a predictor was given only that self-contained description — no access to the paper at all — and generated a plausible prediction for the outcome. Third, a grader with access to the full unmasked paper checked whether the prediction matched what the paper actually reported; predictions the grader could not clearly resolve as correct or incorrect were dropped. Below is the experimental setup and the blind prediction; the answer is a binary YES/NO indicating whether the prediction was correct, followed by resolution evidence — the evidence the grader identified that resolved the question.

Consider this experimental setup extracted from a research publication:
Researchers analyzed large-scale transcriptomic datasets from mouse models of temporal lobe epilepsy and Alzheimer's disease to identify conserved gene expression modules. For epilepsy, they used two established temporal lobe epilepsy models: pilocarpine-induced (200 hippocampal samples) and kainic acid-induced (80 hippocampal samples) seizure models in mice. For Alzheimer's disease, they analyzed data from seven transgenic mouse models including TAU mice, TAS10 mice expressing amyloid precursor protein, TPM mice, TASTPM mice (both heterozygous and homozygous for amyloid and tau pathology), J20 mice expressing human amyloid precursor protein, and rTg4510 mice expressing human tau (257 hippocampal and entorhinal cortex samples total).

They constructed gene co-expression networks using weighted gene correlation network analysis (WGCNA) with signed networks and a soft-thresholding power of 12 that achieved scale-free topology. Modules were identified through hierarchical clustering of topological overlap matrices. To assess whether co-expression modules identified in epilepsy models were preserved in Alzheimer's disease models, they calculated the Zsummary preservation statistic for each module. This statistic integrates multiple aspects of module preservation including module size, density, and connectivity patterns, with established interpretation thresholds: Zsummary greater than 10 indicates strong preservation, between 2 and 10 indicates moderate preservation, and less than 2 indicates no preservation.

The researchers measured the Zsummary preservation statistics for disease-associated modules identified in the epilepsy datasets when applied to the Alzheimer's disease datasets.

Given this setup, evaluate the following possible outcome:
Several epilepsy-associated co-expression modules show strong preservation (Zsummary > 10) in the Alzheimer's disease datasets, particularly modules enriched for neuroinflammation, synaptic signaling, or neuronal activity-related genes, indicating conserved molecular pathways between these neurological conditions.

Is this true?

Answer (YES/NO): NO